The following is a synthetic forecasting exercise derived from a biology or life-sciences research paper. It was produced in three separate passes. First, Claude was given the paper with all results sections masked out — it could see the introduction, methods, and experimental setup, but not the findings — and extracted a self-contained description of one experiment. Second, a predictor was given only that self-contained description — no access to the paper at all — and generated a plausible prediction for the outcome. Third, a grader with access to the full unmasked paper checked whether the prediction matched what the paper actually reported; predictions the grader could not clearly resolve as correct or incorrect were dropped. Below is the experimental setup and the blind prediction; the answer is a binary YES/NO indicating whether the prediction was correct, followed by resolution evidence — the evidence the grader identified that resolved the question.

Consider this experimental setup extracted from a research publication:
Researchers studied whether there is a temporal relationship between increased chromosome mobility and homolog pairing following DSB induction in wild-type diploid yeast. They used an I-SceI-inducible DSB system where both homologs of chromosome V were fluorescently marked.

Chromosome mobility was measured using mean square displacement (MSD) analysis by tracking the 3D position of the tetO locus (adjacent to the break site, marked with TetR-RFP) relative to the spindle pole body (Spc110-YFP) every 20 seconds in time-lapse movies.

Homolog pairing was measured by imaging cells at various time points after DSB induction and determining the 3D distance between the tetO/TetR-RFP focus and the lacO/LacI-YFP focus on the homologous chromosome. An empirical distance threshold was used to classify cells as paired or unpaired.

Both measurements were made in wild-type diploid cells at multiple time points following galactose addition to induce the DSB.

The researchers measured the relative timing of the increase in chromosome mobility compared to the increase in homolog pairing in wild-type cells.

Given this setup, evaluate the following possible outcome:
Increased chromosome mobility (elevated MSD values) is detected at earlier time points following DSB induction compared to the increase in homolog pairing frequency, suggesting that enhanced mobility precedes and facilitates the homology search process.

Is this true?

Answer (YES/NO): NO